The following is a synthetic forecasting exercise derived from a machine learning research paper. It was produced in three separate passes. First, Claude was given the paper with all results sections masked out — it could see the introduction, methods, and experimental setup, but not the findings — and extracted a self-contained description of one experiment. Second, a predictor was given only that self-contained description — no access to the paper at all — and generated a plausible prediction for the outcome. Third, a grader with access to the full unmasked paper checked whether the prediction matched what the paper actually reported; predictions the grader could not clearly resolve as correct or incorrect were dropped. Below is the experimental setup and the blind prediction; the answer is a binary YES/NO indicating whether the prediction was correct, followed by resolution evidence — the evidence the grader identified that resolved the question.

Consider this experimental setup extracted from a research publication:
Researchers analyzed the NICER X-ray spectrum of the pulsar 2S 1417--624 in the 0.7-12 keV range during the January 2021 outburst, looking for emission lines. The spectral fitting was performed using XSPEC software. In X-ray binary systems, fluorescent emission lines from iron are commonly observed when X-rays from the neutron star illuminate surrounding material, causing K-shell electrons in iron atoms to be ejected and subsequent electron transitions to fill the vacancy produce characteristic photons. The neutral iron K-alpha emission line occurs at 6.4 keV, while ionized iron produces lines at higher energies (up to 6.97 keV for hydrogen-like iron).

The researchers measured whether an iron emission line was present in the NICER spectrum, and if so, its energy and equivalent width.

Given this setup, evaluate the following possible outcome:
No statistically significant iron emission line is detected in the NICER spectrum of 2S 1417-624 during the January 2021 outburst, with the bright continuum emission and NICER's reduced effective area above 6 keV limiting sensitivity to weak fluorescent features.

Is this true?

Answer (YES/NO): NO